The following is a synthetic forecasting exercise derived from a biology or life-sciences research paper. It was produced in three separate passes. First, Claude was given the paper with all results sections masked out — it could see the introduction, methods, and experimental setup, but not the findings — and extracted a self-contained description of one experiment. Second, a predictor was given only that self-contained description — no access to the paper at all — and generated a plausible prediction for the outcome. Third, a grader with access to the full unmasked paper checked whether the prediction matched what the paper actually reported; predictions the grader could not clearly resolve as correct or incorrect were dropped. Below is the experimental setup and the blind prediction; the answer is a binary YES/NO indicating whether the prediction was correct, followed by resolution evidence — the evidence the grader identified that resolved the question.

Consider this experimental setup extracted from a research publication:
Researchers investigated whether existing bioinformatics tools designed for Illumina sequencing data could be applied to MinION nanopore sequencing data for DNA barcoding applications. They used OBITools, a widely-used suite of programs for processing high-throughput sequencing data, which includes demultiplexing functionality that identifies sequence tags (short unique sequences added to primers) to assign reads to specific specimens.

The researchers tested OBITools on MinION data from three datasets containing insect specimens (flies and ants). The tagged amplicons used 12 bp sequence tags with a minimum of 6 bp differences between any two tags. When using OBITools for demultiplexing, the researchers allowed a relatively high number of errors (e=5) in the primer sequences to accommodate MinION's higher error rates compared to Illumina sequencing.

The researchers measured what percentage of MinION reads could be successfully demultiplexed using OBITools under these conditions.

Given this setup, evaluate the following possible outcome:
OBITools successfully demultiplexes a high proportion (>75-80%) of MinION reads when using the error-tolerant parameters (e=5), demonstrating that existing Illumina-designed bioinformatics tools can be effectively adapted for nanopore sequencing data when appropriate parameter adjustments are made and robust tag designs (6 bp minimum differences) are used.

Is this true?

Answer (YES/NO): NO